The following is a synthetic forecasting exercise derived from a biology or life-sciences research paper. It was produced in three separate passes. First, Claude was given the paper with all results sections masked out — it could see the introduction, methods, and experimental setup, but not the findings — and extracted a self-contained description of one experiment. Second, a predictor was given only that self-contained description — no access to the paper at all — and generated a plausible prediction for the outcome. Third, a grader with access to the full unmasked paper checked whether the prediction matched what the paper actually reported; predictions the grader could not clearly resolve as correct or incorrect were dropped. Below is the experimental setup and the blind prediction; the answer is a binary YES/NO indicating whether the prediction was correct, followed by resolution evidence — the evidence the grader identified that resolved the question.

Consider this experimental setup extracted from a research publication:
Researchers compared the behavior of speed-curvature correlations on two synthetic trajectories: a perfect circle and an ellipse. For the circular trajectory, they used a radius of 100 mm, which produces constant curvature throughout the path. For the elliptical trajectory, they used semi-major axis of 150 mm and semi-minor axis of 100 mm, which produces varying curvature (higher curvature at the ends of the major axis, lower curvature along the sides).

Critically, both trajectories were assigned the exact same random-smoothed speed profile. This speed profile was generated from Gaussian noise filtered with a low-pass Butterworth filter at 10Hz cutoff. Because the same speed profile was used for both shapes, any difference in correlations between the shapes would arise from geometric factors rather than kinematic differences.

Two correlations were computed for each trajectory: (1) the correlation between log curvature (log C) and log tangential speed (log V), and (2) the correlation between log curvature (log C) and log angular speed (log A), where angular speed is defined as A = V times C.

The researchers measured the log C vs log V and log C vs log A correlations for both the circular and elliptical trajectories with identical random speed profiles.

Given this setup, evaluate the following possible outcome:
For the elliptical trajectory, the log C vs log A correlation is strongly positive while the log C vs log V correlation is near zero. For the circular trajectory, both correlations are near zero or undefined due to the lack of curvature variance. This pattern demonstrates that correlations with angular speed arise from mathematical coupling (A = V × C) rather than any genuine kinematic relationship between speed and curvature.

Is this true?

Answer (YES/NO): YES